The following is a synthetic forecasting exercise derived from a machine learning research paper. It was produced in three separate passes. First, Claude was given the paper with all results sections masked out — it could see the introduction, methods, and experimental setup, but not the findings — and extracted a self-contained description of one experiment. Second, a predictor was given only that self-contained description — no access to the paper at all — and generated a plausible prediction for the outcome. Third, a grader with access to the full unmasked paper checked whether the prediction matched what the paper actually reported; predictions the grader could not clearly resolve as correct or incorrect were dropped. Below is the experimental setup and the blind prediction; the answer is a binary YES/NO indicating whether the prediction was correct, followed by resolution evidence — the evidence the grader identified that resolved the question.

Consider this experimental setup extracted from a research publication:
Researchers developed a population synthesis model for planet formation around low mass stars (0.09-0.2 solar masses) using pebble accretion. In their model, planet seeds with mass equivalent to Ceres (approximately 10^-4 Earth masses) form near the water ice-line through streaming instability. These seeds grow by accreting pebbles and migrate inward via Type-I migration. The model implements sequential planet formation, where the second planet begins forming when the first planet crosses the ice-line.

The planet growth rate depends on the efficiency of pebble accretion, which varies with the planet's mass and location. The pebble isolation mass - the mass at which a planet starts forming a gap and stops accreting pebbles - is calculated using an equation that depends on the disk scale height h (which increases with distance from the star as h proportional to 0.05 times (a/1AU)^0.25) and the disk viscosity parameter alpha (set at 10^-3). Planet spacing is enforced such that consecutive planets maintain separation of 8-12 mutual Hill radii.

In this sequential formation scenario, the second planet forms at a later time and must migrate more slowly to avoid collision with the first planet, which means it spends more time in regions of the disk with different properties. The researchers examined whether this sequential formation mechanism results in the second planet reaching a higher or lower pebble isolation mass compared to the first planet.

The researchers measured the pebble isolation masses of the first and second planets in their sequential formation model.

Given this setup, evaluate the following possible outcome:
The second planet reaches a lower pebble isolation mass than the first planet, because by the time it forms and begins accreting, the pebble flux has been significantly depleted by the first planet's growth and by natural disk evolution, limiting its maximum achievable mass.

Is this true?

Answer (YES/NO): NO